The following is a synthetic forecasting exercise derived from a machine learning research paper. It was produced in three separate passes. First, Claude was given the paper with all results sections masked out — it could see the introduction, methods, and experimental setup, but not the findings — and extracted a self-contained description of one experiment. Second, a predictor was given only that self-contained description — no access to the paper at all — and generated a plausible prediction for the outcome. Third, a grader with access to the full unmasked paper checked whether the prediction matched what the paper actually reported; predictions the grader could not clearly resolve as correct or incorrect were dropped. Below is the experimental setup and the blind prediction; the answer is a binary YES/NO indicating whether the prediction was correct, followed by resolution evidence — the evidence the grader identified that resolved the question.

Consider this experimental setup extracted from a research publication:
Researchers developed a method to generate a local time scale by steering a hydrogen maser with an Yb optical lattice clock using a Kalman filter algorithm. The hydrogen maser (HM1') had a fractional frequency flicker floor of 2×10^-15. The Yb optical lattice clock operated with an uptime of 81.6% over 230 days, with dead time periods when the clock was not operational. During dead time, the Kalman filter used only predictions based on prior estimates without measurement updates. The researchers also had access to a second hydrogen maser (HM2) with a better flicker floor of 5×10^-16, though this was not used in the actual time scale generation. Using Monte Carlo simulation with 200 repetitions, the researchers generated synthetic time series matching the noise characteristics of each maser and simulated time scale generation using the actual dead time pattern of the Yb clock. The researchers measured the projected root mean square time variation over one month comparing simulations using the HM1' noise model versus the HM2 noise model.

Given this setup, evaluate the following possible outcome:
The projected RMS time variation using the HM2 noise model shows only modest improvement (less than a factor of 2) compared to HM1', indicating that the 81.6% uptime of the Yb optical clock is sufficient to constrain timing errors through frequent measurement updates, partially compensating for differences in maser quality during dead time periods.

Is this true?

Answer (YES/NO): NO